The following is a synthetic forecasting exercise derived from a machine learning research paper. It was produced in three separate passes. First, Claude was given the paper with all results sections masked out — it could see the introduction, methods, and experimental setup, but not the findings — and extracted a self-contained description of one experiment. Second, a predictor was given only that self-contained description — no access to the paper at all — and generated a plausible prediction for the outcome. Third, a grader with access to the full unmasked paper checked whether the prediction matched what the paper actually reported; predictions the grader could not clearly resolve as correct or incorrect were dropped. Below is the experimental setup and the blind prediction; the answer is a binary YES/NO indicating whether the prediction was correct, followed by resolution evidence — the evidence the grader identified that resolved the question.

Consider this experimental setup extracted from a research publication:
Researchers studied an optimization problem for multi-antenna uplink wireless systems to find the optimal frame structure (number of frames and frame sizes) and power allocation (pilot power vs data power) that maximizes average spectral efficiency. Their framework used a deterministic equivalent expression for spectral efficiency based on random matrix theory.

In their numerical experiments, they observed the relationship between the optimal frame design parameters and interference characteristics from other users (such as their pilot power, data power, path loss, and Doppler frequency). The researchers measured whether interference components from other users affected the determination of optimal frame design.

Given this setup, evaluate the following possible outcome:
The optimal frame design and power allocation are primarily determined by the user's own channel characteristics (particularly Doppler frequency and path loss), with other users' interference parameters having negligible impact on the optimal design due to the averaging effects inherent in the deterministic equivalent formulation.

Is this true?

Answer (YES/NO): NO